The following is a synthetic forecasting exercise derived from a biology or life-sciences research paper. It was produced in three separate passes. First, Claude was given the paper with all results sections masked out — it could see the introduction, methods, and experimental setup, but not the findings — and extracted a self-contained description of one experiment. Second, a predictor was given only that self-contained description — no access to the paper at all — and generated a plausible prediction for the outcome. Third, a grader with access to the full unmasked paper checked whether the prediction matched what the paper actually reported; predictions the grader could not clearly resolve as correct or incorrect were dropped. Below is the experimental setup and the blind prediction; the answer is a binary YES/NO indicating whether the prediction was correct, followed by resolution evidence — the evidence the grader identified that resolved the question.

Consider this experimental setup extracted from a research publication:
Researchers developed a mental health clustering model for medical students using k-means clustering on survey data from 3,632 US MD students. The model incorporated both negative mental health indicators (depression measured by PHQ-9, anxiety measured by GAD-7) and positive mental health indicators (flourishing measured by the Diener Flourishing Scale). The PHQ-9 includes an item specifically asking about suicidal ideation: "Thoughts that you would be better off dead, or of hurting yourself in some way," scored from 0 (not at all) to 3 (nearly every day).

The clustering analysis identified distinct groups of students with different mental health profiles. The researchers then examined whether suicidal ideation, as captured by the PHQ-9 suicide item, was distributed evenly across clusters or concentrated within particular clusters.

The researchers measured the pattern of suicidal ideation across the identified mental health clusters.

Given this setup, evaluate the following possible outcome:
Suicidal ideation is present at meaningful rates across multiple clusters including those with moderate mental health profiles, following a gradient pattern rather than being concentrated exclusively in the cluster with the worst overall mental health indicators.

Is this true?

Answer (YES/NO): YES